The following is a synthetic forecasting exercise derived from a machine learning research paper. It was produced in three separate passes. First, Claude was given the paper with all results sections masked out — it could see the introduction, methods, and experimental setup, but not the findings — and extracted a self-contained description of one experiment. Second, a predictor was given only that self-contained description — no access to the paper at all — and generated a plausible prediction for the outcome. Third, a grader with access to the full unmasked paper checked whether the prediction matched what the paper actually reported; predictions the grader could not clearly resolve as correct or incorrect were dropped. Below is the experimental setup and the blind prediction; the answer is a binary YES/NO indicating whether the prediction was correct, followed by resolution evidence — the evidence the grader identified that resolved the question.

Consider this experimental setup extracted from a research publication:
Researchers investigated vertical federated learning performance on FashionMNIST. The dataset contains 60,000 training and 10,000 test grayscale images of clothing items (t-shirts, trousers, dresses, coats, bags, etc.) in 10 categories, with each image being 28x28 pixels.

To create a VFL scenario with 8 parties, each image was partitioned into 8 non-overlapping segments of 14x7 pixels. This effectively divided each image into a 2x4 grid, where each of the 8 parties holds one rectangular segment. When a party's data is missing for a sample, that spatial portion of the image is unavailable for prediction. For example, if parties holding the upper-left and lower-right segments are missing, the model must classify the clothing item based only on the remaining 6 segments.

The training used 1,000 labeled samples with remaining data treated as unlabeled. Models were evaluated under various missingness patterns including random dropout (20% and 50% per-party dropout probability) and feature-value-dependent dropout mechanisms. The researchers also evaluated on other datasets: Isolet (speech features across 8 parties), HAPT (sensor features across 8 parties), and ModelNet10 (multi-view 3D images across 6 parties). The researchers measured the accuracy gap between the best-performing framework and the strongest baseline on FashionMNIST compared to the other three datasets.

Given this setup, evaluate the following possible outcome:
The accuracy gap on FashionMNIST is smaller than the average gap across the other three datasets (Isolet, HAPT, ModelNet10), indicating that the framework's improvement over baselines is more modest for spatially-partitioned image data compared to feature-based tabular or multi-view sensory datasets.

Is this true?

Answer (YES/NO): YES